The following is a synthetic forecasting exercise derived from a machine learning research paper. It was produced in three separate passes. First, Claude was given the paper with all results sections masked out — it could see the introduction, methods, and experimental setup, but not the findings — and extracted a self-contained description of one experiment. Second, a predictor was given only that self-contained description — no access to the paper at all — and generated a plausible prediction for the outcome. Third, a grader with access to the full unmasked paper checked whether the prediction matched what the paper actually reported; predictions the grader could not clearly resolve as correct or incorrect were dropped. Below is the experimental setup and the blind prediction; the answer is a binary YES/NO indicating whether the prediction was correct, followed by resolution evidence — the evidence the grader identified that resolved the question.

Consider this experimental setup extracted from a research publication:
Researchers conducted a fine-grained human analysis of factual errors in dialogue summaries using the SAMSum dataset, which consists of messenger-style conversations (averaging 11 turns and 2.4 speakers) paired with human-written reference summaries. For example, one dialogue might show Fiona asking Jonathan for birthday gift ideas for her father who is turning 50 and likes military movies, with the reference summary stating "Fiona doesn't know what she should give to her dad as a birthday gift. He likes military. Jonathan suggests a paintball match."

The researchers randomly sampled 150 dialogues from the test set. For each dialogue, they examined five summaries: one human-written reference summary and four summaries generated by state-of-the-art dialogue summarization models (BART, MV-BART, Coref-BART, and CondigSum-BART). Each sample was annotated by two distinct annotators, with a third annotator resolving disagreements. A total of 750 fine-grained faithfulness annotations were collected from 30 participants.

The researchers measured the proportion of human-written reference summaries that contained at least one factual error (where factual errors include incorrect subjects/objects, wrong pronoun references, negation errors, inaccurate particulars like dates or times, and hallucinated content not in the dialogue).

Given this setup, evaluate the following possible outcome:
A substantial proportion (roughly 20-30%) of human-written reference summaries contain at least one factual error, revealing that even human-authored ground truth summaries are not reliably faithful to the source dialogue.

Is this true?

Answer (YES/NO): NO